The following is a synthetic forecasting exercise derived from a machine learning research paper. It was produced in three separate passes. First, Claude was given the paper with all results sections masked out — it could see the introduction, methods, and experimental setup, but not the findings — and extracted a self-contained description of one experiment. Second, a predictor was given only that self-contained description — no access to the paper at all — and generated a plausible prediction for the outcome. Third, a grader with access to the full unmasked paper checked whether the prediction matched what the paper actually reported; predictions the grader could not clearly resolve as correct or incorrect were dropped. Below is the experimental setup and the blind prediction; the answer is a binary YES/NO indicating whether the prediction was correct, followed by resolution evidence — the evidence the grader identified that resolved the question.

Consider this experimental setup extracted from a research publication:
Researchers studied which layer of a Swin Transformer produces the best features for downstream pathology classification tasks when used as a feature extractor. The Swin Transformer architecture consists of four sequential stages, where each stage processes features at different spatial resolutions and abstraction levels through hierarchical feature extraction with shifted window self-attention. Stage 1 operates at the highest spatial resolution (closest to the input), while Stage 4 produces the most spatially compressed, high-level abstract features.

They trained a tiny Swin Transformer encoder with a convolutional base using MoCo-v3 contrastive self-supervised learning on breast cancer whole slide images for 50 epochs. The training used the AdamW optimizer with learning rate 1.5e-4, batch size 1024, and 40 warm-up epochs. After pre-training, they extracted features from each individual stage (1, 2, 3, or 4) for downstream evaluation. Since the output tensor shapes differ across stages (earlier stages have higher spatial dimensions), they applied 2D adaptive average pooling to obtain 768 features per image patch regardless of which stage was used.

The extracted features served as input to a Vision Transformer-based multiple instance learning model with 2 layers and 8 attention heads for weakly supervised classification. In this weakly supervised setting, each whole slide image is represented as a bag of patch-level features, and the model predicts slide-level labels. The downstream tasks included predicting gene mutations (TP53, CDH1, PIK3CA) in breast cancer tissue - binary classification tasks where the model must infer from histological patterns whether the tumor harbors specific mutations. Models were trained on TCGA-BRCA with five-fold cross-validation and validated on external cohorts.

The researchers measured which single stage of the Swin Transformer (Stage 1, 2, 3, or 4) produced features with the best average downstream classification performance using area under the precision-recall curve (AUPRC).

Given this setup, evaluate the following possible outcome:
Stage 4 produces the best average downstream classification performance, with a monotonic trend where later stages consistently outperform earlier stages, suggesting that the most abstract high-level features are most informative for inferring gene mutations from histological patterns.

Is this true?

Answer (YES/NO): NO